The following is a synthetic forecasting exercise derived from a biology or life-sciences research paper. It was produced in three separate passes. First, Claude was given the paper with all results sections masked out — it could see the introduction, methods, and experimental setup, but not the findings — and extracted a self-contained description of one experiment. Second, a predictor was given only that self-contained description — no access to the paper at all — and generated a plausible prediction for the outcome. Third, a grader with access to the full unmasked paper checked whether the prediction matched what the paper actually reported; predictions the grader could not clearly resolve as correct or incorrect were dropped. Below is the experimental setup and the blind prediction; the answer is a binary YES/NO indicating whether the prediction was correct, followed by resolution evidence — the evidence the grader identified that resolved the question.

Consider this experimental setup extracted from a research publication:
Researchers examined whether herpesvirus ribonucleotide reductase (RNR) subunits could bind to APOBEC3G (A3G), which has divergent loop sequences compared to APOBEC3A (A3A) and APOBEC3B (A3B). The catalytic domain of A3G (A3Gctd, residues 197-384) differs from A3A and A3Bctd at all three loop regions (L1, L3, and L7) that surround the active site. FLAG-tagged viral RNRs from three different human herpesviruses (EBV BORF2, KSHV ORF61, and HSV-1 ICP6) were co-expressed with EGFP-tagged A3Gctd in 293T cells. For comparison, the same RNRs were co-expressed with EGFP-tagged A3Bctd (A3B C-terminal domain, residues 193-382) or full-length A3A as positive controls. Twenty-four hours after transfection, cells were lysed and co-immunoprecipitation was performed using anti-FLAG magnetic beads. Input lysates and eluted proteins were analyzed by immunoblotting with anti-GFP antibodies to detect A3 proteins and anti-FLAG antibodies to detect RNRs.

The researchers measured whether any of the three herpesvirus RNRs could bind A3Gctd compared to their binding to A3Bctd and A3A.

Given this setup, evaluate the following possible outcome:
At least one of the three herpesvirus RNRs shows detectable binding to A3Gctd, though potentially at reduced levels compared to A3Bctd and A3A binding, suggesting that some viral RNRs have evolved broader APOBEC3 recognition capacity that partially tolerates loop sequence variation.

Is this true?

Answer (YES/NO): NO